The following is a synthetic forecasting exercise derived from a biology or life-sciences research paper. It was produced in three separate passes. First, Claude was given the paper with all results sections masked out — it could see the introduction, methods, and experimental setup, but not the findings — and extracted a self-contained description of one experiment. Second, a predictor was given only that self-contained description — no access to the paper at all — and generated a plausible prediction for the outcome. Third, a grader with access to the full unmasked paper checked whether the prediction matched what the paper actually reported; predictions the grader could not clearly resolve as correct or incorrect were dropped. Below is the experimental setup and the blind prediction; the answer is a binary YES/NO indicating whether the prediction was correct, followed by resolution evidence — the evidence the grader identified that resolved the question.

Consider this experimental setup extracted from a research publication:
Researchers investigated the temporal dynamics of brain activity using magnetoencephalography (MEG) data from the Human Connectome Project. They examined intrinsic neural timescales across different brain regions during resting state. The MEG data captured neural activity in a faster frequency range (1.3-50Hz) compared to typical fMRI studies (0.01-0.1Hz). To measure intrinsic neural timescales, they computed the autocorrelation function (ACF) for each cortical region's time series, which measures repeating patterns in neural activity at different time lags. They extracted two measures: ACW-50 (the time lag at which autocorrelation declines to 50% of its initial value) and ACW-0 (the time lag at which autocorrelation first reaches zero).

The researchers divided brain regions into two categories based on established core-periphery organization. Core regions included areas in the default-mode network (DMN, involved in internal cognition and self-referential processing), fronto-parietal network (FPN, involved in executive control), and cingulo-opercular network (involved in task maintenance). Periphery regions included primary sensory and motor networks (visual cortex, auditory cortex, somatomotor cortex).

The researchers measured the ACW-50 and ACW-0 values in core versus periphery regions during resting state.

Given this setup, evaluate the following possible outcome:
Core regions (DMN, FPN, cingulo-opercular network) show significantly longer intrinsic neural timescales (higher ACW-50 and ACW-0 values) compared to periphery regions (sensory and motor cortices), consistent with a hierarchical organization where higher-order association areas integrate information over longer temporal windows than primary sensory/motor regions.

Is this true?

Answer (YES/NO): YES